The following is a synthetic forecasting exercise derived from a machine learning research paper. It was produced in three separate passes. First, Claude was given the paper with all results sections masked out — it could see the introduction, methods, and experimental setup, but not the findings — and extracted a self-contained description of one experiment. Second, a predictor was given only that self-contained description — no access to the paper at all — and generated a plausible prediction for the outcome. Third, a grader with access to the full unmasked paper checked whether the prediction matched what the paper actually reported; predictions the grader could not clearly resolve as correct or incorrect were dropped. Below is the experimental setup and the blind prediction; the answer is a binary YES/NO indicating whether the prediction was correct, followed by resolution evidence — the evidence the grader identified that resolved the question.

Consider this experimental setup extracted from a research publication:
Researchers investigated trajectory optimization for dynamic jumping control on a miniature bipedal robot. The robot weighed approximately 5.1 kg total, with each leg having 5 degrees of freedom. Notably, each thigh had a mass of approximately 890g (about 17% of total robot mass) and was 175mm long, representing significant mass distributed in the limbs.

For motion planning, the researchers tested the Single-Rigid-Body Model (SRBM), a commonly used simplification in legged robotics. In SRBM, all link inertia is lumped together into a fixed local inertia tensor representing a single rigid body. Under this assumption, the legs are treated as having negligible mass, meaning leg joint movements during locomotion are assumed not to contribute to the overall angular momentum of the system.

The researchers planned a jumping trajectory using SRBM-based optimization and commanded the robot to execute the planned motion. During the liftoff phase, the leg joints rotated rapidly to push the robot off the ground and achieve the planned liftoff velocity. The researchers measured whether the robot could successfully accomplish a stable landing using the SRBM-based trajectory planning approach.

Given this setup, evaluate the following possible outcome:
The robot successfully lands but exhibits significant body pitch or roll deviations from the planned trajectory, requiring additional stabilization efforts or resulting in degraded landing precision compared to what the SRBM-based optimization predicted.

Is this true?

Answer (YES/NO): NO